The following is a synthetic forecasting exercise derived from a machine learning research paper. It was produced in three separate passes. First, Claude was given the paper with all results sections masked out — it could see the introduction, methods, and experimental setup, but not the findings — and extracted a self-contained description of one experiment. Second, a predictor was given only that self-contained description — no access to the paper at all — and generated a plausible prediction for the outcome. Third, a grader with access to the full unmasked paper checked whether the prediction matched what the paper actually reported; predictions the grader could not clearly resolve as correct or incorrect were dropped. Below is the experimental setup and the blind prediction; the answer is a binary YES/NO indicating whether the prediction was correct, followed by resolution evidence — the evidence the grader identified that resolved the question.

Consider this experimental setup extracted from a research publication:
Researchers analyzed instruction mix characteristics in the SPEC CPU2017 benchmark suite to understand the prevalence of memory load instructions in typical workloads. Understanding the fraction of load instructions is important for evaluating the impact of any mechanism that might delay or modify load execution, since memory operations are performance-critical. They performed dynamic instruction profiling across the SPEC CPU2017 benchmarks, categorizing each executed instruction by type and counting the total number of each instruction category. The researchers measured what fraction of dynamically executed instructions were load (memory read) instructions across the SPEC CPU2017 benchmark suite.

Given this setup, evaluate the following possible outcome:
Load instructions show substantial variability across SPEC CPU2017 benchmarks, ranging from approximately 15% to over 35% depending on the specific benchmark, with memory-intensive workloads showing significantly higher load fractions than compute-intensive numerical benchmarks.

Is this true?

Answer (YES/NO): NO